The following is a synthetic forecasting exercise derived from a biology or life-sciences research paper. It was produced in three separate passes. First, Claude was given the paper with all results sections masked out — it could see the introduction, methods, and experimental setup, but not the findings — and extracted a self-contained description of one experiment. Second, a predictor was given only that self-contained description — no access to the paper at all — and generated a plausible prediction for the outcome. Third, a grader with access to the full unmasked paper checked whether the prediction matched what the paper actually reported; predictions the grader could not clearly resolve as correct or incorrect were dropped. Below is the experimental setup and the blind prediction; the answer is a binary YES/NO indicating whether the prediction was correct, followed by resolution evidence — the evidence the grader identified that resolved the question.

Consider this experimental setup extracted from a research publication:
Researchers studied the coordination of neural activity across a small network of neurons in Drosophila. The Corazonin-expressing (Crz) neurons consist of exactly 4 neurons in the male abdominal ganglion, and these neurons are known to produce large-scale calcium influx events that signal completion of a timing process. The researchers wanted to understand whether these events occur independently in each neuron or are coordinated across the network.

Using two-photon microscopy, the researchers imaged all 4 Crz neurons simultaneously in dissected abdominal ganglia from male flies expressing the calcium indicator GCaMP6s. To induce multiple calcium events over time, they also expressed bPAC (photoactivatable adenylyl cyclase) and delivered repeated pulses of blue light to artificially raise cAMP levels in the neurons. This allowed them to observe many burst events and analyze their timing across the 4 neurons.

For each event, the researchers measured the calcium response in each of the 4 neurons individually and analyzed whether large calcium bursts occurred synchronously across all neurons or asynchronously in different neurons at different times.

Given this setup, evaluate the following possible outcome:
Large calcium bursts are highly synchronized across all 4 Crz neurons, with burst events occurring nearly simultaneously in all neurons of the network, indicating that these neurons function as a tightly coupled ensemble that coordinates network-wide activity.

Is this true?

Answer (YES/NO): YES